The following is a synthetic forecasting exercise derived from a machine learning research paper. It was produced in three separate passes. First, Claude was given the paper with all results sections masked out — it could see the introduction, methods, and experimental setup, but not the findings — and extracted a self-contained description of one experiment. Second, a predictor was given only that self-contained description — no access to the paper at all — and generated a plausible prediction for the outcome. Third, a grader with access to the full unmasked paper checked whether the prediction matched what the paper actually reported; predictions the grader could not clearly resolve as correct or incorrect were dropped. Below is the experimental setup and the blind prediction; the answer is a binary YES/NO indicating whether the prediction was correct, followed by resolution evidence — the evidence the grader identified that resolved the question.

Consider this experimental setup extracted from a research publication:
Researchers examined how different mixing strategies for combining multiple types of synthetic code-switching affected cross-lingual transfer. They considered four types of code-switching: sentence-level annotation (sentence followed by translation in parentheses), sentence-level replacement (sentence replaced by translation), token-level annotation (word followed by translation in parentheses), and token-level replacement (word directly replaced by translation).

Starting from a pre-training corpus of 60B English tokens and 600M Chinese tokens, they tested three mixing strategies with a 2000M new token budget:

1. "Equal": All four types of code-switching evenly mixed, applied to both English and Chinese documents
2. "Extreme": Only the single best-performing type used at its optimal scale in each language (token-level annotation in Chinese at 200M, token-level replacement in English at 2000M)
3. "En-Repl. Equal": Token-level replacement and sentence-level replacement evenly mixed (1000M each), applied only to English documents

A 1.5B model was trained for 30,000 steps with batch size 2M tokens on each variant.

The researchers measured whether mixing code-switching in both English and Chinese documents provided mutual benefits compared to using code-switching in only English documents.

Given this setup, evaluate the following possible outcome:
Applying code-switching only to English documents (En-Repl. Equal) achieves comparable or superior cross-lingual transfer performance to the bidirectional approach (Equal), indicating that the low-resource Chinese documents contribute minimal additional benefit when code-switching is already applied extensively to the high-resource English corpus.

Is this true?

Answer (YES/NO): YES